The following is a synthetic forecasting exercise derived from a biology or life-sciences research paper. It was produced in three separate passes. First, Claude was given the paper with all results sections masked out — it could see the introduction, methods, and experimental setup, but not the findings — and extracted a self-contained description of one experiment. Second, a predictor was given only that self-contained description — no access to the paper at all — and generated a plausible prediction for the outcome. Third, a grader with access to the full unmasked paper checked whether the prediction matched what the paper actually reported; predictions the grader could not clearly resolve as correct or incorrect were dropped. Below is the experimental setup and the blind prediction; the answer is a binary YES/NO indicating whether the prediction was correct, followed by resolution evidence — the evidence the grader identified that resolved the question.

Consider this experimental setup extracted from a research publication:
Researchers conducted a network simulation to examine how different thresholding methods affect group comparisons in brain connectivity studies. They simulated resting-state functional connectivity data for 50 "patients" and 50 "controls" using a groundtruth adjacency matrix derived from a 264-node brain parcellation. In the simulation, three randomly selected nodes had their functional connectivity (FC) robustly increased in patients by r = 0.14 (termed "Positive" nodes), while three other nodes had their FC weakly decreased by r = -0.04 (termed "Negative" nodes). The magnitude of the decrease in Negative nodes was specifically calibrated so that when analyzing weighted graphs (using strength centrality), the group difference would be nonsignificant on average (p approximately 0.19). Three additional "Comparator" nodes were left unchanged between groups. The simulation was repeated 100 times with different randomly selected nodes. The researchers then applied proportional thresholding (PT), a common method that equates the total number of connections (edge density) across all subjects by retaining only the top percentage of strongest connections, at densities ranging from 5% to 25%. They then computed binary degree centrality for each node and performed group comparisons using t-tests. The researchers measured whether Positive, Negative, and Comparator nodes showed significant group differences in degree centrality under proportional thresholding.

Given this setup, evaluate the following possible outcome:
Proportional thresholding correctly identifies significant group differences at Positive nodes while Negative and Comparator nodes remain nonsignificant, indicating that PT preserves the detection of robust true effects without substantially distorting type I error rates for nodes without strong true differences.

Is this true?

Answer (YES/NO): NO